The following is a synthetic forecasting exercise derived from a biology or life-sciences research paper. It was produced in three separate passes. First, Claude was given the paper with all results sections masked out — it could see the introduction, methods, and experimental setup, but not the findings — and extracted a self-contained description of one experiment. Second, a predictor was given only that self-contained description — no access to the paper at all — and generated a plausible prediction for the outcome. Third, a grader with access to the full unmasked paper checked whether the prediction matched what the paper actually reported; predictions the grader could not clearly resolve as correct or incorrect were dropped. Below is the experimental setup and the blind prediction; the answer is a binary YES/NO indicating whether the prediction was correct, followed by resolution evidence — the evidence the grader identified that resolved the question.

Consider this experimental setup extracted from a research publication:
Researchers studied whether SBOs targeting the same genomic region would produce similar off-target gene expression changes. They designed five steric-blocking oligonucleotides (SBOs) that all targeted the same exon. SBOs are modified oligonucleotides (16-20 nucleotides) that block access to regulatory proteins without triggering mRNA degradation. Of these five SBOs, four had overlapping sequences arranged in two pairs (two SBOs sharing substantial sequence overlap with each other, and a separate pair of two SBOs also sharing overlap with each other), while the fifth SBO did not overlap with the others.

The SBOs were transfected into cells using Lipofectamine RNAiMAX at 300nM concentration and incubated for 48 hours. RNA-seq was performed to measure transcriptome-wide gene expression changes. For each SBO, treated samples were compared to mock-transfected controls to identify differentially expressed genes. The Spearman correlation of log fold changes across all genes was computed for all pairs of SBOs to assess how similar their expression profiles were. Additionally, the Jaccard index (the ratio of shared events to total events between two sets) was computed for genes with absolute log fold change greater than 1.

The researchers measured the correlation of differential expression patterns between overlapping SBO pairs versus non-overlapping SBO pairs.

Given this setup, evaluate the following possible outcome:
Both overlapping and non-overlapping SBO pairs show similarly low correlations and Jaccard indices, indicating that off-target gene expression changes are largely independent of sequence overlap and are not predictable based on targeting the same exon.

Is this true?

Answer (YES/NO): NO